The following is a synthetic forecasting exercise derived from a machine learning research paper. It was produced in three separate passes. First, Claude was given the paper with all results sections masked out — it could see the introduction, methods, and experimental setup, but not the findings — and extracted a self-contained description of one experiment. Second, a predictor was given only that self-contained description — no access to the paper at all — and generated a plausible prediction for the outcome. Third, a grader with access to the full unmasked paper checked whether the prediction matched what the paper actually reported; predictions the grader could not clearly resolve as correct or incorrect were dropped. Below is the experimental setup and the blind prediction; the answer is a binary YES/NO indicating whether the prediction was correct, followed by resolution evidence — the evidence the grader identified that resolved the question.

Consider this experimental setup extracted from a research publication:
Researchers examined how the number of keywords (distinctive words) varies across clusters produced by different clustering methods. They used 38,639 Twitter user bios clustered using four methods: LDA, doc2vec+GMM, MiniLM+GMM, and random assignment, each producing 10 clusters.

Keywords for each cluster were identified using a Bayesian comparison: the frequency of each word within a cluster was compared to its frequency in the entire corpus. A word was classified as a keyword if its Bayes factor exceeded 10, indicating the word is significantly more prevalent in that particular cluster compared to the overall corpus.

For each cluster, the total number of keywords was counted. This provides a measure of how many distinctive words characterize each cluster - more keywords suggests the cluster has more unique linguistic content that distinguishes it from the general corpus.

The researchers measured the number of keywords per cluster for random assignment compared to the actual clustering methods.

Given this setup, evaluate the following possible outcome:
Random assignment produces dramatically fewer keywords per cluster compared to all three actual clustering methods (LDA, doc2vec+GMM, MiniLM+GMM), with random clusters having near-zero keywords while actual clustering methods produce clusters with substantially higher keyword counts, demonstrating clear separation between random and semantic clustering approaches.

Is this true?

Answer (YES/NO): NO